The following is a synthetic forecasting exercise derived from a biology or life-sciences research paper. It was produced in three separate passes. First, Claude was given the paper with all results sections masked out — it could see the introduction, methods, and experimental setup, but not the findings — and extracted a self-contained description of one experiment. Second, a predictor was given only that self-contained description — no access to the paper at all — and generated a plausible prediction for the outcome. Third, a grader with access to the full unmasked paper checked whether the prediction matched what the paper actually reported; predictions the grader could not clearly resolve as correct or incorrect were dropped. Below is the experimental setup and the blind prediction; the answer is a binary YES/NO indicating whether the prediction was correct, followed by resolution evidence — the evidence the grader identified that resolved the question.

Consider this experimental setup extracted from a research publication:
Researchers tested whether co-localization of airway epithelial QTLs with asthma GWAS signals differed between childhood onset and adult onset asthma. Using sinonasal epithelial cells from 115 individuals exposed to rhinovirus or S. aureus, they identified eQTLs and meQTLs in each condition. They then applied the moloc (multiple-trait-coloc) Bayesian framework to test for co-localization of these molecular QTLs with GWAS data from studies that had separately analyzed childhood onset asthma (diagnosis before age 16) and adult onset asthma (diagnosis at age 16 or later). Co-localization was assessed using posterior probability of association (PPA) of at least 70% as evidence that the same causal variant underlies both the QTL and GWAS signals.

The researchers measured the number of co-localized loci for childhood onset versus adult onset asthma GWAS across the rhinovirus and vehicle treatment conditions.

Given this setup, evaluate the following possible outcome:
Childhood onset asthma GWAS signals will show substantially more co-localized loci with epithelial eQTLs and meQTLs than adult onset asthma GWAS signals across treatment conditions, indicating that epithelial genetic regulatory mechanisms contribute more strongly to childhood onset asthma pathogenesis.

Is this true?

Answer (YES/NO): YES